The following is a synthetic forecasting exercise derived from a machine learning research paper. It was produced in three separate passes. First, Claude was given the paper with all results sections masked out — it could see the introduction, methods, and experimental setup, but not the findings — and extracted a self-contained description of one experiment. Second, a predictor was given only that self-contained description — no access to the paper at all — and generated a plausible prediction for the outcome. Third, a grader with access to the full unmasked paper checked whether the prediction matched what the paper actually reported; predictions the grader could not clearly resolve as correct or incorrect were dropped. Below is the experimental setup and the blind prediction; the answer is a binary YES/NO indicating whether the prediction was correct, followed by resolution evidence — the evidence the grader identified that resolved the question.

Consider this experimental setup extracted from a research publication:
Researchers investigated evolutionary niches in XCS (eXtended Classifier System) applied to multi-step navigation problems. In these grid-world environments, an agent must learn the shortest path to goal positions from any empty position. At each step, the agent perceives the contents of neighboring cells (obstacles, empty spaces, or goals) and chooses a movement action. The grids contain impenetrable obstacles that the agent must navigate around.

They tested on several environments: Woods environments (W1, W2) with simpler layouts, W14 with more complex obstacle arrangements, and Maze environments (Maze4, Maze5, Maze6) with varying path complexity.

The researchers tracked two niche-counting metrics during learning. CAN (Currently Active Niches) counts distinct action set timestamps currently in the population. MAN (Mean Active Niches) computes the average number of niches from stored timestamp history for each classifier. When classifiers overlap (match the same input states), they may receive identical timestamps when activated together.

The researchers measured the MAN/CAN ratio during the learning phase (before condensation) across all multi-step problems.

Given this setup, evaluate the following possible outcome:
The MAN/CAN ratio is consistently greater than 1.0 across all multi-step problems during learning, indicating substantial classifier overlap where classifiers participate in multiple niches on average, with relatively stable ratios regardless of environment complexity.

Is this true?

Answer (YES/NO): YES